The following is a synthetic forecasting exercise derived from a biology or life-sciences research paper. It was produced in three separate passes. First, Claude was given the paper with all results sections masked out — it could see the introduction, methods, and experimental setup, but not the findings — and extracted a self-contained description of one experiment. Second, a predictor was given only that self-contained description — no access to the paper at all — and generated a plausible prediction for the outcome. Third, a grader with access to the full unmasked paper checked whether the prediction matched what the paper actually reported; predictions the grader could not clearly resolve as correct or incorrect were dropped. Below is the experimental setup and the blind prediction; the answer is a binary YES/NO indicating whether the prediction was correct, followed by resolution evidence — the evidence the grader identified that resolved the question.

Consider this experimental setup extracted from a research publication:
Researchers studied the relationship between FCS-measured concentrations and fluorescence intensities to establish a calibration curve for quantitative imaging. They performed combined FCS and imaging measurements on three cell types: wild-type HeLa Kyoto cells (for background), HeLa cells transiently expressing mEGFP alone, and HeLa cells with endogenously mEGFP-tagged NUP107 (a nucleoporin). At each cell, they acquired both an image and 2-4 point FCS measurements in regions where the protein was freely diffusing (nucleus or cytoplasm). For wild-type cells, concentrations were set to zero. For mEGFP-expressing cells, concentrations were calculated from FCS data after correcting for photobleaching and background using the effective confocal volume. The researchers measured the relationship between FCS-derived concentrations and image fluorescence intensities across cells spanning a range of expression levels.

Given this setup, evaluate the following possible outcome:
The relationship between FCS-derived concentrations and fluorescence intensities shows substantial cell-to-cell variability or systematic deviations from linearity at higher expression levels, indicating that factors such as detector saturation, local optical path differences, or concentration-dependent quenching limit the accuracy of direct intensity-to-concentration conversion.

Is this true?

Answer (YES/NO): NO